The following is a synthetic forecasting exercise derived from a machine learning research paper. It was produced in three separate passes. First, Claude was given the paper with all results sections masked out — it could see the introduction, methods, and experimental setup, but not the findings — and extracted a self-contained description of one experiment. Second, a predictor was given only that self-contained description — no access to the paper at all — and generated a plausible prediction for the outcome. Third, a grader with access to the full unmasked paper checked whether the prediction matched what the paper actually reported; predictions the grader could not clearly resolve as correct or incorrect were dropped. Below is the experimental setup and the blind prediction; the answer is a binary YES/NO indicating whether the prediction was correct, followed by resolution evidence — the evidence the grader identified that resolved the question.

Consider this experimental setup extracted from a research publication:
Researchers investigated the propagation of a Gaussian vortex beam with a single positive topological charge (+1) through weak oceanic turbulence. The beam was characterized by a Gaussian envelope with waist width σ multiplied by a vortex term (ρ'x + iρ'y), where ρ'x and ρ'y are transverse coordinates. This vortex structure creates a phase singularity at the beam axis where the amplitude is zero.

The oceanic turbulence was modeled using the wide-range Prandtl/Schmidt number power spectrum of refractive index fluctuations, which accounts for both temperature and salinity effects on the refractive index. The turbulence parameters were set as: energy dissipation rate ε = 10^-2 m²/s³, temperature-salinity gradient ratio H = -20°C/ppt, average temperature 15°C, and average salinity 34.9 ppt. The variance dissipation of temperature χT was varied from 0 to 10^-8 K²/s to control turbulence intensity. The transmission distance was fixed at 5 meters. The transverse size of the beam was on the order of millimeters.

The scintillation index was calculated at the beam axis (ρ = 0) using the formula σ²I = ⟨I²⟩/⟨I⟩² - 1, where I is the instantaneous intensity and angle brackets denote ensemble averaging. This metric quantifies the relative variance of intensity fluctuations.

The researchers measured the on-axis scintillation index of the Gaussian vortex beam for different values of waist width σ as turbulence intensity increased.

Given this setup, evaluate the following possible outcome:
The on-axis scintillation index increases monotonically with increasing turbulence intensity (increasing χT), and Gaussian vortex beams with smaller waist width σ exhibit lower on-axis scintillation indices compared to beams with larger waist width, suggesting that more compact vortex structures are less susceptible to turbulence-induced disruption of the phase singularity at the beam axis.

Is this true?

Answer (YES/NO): NO